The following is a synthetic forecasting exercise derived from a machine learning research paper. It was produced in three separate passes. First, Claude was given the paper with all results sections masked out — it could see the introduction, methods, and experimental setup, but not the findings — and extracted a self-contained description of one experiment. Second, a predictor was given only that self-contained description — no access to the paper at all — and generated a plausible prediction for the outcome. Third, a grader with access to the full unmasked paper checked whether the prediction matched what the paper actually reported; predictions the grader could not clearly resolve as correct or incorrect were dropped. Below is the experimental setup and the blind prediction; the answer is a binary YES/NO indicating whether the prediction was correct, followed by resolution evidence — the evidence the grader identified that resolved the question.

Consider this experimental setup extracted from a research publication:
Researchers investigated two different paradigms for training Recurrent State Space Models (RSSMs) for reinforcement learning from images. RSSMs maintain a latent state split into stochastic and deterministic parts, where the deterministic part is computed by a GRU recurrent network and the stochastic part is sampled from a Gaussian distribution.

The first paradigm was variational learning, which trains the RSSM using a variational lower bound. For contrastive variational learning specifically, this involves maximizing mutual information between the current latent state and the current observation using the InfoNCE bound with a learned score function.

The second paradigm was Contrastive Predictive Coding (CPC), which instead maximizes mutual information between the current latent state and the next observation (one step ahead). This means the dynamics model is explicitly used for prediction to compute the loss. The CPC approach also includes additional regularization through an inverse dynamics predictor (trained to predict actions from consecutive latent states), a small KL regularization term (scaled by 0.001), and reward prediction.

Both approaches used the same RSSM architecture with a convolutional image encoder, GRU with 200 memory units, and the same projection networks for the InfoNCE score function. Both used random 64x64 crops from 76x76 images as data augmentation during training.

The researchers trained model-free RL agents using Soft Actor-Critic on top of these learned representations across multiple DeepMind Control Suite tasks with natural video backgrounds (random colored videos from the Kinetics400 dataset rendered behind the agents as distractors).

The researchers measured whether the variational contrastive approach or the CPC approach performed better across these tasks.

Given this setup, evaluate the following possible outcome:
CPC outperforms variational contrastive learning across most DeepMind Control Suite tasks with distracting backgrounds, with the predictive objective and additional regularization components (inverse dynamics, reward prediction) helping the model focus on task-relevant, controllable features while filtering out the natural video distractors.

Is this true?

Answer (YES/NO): NO